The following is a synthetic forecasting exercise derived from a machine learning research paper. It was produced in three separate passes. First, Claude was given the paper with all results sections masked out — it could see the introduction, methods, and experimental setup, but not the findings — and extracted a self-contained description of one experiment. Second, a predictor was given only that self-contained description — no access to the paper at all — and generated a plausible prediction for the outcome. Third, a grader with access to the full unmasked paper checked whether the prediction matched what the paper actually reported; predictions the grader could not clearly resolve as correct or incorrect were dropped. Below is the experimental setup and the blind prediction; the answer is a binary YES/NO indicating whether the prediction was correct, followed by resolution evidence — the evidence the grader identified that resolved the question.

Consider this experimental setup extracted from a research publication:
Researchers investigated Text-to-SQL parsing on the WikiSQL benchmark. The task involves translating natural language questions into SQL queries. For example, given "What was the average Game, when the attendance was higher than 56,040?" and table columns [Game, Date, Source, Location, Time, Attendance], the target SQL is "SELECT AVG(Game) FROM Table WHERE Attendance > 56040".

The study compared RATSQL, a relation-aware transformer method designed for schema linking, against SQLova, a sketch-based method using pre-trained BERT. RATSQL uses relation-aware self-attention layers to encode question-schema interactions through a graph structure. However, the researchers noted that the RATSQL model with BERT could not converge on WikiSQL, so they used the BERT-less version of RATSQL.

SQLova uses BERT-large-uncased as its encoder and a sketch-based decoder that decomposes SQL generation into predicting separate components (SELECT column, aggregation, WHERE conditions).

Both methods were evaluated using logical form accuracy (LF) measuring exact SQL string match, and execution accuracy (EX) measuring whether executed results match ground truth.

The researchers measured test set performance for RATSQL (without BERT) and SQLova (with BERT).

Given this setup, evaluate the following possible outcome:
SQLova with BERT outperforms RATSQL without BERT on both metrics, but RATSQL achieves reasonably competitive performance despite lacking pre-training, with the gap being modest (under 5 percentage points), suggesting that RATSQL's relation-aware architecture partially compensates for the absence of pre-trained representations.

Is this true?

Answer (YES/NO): NO